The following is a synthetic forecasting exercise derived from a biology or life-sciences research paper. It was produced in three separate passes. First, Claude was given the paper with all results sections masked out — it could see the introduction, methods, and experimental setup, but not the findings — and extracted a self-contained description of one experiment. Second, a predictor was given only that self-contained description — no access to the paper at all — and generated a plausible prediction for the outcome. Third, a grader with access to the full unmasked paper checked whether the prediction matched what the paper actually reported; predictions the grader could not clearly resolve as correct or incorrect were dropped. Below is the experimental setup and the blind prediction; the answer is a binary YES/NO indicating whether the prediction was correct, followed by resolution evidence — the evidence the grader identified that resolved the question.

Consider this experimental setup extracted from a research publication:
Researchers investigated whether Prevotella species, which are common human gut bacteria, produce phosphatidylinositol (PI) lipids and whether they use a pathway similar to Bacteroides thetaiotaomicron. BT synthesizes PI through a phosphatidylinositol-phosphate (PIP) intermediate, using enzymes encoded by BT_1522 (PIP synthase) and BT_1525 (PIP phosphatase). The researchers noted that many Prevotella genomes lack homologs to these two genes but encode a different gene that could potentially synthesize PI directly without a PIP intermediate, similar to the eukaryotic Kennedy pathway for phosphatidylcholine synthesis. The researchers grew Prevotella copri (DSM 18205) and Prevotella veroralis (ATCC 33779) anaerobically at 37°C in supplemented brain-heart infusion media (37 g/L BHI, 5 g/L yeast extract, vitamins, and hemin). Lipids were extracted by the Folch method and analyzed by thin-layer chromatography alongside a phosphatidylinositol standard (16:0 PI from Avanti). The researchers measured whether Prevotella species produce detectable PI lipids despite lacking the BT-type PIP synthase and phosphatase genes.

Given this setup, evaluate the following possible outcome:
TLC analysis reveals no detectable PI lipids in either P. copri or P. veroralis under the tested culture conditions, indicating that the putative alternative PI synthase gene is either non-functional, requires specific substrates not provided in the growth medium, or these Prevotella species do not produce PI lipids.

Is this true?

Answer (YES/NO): NO